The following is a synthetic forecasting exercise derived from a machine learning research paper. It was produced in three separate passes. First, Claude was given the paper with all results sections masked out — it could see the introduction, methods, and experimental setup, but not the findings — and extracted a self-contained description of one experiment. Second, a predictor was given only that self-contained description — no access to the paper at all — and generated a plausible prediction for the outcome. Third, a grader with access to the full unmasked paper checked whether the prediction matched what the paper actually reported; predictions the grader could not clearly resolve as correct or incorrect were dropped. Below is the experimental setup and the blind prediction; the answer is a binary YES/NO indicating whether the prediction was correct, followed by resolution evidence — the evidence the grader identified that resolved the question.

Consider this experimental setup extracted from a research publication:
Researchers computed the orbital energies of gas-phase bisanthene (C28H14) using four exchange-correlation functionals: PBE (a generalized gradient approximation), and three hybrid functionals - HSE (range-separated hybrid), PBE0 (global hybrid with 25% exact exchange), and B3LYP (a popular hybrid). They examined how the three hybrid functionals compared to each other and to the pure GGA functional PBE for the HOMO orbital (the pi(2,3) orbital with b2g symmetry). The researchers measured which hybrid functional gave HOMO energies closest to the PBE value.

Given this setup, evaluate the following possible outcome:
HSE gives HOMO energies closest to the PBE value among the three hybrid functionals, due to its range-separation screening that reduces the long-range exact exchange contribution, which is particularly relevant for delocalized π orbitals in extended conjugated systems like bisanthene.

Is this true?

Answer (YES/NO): YES